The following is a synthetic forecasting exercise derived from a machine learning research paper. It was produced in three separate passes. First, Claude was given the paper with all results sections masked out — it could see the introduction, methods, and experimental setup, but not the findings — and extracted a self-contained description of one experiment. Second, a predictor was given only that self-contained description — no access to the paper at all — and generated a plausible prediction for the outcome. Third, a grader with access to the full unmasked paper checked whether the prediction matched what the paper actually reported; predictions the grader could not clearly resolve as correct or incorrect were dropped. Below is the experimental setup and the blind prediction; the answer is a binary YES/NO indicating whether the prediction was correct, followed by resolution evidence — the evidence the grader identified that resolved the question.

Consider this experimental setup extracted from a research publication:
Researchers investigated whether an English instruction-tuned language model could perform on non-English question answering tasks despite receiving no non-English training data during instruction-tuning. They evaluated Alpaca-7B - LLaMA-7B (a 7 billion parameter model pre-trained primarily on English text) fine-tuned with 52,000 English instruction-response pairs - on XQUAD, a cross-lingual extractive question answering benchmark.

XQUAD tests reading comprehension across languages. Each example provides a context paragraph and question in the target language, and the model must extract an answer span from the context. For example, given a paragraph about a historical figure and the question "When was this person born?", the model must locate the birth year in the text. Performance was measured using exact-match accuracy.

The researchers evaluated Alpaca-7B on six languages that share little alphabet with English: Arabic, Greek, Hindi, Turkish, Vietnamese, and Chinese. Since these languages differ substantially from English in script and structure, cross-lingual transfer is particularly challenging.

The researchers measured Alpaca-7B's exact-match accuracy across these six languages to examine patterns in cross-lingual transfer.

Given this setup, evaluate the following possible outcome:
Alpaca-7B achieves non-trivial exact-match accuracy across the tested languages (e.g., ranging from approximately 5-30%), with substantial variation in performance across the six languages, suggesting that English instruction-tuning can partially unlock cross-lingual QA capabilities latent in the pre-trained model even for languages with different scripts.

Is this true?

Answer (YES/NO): NO